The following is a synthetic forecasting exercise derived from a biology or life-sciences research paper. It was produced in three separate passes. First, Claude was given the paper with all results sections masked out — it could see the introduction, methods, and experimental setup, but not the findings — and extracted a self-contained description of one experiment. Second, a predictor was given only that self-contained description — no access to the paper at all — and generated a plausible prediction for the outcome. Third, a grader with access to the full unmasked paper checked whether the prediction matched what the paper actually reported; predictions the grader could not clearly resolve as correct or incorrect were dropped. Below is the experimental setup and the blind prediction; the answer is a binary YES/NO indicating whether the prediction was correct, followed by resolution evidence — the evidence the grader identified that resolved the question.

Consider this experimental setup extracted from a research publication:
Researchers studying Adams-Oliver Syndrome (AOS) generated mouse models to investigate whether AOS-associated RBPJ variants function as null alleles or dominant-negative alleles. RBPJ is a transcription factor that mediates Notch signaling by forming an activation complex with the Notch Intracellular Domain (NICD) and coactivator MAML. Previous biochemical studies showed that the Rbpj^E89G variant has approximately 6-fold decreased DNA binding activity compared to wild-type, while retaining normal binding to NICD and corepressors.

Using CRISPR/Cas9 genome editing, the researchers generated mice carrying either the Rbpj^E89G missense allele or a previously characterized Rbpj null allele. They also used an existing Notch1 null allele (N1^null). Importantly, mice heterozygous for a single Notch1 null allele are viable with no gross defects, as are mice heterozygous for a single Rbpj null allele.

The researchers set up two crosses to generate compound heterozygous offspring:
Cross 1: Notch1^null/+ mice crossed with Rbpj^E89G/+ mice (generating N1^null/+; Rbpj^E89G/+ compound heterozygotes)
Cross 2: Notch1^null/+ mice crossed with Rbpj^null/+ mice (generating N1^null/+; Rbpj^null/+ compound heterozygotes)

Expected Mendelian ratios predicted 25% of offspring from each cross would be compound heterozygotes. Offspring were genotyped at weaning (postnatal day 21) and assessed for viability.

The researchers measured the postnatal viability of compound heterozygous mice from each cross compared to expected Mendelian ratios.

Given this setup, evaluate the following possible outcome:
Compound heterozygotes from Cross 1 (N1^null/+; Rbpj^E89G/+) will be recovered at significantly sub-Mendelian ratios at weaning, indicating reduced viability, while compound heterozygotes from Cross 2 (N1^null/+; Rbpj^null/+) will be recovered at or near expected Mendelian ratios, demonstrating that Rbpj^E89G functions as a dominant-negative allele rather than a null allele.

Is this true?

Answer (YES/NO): YES